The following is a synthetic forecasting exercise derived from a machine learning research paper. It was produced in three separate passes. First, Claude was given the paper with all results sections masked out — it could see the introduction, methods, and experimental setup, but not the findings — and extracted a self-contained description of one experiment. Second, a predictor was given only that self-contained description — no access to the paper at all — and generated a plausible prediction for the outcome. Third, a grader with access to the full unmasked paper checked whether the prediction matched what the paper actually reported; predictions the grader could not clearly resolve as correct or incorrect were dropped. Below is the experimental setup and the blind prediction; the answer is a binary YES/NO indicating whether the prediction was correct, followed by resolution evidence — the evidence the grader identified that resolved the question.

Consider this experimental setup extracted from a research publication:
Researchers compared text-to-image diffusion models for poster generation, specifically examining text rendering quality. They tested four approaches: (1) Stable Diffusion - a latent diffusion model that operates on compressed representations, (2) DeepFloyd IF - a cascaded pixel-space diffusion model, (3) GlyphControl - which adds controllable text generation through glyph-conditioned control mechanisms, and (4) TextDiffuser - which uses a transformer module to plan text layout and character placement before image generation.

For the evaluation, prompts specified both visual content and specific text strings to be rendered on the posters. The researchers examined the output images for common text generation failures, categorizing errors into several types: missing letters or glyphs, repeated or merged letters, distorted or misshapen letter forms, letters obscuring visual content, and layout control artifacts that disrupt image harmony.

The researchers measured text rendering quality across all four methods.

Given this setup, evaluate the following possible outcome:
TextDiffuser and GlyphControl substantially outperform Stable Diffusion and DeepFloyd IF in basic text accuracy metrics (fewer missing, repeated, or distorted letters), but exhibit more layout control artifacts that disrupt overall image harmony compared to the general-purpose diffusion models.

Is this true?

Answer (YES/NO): NO